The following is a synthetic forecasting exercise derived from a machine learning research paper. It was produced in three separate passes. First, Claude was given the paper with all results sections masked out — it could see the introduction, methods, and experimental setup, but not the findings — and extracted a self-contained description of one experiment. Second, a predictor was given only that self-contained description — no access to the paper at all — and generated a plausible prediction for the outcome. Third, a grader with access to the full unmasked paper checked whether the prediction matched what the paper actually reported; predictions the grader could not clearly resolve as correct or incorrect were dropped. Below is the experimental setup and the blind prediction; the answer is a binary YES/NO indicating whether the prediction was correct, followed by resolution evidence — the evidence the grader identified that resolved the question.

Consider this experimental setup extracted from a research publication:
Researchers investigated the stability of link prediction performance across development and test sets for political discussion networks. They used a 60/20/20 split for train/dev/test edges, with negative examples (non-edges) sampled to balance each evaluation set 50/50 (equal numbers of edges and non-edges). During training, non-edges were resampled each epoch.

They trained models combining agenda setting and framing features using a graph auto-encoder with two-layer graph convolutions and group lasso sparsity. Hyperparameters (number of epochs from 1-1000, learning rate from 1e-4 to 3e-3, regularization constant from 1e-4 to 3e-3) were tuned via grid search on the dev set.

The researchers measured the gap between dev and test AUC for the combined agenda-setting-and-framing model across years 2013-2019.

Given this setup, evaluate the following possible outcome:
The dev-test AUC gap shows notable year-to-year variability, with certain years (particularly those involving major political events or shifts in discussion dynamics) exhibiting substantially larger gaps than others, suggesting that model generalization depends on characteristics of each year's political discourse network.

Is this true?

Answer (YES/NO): NO